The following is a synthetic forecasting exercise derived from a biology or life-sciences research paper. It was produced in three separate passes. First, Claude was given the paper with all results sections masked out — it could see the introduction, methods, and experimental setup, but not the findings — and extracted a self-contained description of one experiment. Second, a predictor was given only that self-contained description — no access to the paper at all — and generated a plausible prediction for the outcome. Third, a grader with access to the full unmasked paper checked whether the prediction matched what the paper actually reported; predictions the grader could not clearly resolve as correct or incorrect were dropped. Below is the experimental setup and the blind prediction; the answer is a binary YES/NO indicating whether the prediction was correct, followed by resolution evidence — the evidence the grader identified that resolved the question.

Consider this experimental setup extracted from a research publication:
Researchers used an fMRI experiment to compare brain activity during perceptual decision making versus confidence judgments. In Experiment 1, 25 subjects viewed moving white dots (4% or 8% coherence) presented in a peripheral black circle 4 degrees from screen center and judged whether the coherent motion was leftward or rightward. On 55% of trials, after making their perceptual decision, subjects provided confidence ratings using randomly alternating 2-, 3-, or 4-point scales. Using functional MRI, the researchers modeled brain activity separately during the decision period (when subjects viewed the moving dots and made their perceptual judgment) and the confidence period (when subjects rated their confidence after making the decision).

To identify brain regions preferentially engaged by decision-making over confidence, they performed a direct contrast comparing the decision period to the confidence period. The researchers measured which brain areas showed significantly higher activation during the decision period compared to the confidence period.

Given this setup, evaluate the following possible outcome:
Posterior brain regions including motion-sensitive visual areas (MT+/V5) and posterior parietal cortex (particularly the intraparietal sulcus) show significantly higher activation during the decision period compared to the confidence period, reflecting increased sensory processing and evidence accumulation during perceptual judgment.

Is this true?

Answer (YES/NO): NO